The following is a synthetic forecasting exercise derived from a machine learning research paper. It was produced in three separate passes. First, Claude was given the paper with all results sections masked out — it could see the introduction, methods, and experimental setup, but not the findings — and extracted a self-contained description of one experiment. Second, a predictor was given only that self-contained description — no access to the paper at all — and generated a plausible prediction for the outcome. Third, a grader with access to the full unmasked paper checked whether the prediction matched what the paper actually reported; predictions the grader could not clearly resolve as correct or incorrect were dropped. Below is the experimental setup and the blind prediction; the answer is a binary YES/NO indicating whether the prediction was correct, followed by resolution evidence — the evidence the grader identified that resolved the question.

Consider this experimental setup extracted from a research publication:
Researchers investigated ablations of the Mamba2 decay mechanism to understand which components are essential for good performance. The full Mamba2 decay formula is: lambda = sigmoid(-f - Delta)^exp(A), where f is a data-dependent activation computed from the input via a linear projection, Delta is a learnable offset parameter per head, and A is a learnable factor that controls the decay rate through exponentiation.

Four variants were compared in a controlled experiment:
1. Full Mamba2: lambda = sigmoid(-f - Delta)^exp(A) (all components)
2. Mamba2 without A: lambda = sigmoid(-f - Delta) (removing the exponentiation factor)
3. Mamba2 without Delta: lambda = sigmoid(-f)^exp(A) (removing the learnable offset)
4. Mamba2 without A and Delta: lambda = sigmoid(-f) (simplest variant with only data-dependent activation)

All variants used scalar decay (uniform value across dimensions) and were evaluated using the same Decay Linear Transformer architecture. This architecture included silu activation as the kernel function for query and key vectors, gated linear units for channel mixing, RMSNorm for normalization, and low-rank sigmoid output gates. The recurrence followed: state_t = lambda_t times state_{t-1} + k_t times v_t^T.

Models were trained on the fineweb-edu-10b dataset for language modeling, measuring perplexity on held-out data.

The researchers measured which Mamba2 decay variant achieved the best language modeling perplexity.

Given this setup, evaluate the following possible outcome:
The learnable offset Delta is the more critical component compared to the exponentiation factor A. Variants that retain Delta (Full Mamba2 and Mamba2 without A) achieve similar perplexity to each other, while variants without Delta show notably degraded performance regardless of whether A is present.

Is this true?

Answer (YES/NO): NO